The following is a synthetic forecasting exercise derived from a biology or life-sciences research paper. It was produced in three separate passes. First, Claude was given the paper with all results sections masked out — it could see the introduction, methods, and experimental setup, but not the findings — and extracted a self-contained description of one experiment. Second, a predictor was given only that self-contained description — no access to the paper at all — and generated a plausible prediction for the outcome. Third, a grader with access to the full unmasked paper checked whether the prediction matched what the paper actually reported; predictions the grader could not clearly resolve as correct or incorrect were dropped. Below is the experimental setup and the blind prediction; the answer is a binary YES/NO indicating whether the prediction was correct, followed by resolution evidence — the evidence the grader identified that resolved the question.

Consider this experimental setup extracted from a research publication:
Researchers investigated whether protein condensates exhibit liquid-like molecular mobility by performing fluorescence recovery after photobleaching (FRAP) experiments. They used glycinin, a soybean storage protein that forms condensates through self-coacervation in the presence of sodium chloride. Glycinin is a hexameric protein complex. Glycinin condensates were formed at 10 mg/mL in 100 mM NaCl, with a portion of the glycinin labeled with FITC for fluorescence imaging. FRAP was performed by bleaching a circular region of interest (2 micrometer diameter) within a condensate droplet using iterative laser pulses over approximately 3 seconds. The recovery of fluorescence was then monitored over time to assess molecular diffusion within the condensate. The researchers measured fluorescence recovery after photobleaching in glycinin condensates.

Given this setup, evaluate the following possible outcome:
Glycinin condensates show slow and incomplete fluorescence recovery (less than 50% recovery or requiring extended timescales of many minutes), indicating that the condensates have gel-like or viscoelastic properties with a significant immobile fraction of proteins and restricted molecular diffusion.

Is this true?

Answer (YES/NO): YES